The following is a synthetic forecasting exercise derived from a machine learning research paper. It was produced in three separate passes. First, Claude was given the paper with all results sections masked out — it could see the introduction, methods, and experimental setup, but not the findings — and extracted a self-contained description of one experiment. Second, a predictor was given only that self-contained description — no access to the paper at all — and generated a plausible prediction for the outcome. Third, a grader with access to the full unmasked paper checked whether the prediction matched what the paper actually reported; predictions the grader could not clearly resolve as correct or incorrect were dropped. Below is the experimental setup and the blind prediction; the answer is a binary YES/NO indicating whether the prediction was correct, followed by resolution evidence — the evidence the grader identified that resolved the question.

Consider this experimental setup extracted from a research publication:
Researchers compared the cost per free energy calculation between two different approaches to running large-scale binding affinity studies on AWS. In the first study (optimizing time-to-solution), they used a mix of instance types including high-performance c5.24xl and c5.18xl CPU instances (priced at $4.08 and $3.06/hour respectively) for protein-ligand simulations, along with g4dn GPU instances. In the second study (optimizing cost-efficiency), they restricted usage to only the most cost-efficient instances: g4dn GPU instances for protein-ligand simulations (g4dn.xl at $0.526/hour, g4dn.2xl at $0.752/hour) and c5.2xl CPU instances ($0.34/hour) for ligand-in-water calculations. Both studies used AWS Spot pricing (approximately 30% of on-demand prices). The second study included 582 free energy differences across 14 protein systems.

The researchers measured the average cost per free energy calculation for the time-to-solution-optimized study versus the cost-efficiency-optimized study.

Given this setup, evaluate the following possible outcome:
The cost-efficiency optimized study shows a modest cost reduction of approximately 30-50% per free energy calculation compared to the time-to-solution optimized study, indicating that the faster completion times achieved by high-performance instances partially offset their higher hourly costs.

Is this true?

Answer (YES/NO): NO